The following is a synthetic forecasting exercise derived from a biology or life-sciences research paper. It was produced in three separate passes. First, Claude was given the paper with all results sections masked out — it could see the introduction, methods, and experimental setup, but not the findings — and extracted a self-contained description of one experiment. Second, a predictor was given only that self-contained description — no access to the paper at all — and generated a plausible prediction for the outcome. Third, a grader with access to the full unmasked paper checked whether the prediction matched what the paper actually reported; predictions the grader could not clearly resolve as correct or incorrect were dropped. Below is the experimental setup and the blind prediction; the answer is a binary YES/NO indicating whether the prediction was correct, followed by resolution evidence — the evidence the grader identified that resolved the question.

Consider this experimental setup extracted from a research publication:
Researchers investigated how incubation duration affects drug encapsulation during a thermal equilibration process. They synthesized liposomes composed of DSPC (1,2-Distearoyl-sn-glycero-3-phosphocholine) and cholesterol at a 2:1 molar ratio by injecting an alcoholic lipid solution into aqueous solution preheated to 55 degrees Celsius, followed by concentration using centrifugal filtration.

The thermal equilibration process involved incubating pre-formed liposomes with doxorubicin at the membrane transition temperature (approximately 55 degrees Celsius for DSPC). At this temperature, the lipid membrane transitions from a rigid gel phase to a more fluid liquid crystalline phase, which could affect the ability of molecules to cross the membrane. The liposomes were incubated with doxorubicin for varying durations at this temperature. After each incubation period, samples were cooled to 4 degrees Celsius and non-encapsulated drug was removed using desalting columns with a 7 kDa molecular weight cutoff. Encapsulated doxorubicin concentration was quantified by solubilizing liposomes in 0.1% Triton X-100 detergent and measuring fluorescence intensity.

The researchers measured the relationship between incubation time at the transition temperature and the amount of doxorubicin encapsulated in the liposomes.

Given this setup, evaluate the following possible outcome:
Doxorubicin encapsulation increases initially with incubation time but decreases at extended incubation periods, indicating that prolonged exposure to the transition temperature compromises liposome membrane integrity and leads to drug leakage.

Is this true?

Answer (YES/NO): NO